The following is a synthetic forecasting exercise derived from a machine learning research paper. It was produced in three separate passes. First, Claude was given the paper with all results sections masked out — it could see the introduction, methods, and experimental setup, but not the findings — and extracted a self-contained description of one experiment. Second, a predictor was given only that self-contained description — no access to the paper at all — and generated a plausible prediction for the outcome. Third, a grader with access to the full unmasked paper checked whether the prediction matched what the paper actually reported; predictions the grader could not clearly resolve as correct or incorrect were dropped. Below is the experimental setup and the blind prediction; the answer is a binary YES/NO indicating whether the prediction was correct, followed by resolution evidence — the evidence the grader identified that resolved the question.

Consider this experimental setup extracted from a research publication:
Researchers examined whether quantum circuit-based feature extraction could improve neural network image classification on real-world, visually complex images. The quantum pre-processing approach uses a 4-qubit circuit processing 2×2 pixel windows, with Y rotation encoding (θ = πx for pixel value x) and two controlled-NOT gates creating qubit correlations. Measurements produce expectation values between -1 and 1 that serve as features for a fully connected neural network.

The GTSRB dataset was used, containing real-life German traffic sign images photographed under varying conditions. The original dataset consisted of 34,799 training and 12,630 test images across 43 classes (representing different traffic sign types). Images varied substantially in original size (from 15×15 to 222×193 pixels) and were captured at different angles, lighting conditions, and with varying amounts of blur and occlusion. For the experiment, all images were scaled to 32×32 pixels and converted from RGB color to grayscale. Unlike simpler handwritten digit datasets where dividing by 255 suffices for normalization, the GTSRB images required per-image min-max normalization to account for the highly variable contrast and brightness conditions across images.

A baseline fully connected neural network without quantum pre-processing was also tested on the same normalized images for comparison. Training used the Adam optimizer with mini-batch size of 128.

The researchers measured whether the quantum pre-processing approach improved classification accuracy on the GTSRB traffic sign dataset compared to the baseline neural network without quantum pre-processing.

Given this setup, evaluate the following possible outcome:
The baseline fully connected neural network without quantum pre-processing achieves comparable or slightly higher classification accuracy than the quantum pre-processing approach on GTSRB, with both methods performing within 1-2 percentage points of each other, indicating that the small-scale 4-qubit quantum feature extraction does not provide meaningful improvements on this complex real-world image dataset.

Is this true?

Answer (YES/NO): NO